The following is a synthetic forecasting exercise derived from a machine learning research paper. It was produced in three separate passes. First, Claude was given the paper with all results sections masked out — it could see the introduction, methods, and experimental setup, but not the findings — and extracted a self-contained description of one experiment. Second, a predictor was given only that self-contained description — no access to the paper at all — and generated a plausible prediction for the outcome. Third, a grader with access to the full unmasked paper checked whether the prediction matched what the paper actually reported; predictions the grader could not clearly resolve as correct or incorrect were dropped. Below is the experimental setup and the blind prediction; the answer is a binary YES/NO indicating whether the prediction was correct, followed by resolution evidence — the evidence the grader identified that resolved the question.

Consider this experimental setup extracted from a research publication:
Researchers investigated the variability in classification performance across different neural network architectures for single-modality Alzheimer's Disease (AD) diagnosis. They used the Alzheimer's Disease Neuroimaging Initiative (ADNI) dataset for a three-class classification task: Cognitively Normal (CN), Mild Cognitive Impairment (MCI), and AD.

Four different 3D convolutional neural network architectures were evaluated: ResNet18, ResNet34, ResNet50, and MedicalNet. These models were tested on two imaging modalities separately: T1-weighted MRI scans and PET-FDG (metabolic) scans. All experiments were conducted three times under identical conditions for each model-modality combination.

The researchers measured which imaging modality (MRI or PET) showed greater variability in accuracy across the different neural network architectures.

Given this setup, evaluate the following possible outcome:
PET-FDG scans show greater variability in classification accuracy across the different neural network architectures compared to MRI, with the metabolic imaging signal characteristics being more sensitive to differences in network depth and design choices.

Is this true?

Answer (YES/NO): NO